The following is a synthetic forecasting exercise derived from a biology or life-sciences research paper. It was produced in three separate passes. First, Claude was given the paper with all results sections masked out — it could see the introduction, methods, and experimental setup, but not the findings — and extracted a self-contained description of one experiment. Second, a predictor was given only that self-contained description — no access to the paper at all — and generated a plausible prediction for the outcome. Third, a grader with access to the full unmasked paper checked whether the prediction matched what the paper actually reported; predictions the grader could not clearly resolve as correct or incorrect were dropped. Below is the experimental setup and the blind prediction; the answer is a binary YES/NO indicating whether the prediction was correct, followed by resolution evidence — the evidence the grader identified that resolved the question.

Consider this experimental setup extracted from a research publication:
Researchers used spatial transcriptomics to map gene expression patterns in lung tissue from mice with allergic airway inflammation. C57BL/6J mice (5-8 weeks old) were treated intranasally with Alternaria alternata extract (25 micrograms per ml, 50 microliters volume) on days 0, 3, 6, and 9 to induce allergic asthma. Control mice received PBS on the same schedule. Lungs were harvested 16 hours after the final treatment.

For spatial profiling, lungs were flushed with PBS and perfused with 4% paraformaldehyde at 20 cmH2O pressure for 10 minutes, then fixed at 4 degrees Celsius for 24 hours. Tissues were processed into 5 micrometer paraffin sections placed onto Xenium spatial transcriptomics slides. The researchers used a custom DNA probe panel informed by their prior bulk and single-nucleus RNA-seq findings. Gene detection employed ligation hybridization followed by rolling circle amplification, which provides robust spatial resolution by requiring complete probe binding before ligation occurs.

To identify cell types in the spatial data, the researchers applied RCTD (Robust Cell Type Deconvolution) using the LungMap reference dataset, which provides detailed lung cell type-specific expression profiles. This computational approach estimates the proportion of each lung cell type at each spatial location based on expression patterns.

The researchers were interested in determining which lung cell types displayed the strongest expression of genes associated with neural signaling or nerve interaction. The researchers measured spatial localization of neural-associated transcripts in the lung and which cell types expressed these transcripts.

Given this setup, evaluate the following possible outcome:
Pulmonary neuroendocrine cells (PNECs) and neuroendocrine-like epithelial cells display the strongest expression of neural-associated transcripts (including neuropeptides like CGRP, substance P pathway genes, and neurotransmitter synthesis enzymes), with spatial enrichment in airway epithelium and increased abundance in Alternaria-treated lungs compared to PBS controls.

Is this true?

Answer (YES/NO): NO